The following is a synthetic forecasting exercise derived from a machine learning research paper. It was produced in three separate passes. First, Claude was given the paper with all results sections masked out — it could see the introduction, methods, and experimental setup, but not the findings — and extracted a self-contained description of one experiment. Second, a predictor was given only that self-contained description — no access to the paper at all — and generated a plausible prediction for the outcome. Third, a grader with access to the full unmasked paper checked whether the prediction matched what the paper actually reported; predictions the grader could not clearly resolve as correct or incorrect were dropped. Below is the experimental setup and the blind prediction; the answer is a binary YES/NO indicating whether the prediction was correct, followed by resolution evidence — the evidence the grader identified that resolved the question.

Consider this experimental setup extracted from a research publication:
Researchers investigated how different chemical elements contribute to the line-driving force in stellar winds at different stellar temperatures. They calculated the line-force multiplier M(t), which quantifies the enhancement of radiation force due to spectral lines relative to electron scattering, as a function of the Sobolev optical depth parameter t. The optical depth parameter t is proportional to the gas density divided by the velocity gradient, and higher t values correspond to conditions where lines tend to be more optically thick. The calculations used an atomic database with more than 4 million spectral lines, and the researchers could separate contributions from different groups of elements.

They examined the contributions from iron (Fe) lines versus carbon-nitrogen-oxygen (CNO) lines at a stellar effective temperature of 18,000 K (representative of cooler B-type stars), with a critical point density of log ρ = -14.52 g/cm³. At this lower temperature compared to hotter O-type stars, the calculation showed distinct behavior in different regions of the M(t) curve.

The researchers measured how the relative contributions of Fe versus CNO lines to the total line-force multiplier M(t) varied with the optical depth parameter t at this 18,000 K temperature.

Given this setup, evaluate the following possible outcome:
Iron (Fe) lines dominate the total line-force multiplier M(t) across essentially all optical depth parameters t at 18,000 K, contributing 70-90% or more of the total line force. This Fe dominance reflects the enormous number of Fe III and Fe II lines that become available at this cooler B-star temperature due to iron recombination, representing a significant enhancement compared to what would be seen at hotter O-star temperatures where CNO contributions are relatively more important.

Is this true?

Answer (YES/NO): NO